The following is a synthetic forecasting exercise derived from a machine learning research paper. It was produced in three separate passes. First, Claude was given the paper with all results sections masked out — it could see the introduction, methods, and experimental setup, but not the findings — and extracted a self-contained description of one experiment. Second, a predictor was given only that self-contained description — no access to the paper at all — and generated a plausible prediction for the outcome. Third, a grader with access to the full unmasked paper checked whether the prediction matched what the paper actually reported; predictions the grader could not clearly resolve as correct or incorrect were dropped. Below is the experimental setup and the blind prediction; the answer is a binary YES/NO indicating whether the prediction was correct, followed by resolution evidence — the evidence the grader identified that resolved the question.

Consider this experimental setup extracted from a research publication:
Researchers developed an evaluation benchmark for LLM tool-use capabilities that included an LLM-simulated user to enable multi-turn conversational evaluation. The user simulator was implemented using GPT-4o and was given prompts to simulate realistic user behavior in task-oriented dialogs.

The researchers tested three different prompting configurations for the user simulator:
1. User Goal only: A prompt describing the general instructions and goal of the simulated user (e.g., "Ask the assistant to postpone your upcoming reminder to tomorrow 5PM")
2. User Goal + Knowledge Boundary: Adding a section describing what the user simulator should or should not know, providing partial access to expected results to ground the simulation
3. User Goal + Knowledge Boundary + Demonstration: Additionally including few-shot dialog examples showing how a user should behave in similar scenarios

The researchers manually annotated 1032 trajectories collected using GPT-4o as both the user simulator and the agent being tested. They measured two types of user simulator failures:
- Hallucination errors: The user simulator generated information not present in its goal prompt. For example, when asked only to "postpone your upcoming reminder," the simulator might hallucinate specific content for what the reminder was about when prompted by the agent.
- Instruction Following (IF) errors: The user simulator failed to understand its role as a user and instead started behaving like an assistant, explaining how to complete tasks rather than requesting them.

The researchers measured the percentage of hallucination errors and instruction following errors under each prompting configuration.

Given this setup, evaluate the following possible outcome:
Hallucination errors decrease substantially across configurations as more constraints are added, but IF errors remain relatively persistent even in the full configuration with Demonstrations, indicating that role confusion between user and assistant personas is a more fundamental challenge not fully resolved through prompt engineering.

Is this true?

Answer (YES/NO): NO